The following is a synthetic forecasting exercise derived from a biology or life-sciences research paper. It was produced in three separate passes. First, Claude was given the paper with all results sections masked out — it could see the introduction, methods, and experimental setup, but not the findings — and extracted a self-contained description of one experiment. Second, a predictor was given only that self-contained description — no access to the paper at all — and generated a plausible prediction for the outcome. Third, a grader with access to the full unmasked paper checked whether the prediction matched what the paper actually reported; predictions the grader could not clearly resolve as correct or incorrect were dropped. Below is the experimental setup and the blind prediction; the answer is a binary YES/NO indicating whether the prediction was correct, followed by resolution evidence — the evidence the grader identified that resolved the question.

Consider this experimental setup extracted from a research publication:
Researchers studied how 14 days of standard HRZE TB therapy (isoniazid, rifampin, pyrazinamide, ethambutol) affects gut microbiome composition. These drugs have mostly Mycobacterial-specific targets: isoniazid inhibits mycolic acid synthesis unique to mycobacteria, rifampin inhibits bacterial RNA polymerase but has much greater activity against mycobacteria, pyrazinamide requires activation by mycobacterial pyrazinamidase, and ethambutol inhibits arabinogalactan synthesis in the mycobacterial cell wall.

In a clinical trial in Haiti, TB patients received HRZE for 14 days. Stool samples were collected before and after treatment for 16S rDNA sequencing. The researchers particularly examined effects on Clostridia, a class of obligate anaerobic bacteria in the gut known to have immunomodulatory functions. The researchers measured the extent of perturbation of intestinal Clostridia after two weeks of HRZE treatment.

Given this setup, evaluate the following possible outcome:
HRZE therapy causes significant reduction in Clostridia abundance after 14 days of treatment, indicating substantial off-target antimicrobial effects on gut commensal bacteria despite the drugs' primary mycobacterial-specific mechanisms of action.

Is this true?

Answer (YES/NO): YES